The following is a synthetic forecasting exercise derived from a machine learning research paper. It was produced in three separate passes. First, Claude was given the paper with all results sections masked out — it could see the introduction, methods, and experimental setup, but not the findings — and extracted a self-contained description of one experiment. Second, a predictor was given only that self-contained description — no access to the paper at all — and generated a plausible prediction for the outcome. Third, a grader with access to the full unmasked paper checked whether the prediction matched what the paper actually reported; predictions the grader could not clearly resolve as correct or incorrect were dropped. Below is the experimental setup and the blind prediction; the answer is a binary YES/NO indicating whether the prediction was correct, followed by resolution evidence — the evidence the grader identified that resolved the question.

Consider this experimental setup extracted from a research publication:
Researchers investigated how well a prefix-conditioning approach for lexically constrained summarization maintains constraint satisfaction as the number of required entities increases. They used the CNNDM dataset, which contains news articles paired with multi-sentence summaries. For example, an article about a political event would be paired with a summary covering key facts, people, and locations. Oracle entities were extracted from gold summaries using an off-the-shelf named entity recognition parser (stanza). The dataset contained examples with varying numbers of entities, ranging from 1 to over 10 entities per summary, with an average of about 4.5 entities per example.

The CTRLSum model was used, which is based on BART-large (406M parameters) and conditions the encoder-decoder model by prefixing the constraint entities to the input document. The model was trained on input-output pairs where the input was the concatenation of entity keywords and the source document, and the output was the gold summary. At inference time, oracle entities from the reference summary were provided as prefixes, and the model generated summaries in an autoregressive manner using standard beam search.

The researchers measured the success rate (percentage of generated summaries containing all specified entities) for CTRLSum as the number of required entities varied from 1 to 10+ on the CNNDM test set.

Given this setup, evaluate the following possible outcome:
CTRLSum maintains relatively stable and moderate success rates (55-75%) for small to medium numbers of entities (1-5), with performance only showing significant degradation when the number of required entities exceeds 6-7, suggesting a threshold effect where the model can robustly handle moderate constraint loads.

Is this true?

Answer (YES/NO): NO